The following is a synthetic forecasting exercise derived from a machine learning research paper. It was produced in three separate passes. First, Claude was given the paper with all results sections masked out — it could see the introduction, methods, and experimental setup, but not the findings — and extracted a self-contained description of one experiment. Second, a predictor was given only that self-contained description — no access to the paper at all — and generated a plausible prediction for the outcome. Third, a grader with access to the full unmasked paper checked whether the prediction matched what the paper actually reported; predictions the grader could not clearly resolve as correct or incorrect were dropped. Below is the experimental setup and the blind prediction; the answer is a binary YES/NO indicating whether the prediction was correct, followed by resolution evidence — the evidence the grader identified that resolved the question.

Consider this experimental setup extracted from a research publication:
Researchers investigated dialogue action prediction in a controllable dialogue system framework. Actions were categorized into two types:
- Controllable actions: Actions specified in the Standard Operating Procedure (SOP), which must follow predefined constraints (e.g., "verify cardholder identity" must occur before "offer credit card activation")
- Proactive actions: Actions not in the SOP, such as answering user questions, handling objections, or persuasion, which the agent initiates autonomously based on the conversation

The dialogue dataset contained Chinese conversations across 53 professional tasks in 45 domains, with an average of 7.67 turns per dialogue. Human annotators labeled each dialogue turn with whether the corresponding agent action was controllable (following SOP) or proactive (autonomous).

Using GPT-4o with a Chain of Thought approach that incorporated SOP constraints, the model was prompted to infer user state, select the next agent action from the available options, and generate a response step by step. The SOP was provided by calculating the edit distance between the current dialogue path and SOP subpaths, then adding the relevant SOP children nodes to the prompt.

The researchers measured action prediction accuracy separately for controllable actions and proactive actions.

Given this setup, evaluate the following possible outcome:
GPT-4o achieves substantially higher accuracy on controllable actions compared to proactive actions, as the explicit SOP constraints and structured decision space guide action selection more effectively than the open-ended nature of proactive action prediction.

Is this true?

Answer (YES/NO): YES